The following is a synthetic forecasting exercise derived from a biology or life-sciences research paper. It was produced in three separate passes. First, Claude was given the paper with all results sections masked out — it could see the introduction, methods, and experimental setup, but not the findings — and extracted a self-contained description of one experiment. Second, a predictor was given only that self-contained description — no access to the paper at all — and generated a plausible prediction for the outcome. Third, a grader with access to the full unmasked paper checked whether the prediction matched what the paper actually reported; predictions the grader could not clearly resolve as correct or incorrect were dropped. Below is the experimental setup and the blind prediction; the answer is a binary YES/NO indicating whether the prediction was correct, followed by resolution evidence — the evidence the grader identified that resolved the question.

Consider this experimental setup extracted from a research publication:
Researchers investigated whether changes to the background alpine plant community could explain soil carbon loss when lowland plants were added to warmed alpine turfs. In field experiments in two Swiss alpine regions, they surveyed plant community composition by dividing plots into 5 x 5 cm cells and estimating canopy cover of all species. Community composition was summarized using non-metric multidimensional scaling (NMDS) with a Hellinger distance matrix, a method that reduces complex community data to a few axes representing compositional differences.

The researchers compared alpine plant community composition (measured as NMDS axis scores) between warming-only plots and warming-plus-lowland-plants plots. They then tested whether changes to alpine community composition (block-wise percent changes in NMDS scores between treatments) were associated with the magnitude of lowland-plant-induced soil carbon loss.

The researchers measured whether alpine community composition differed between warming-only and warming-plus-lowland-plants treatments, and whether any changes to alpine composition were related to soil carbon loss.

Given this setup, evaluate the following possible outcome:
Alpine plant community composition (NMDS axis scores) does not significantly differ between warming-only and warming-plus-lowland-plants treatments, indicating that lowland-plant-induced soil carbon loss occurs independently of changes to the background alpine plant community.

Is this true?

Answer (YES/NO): YES